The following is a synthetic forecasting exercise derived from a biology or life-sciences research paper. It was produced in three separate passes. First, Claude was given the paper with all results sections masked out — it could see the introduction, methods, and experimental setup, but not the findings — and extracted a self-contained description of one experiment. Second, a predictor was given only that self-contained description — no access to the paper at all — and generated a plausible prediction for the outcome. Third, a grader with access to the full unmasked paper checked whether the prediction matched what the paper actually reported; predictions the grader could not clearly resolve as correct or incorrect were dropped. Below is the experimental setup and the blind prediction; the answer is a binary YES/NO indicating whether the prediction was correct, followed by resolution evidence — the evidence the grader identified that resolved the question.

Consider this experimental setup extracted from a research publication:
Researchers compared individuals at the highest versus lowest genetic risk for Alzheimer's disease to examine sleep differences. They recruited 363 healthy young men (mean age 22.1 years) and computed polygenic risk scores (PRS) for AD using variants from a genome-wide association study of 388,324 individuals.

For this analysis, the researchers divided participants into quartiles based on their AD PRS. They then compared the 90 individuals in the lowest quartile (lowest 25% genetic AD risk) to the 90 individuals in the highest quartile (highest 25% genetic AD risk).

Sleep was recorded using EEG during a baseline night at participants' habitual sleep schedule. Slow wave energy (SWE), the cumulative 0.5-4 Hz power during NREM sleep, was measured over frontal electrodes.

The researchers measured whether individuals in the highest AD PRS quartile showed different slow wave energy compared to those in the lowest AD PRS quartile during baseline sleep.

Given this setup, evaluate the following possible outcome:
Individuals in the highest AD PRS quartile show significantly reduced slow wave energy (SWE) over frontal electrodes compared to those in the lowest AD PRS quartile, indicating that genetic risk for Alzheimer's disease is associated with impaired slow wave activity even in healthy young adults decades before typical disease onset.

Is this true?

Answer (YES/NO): NO